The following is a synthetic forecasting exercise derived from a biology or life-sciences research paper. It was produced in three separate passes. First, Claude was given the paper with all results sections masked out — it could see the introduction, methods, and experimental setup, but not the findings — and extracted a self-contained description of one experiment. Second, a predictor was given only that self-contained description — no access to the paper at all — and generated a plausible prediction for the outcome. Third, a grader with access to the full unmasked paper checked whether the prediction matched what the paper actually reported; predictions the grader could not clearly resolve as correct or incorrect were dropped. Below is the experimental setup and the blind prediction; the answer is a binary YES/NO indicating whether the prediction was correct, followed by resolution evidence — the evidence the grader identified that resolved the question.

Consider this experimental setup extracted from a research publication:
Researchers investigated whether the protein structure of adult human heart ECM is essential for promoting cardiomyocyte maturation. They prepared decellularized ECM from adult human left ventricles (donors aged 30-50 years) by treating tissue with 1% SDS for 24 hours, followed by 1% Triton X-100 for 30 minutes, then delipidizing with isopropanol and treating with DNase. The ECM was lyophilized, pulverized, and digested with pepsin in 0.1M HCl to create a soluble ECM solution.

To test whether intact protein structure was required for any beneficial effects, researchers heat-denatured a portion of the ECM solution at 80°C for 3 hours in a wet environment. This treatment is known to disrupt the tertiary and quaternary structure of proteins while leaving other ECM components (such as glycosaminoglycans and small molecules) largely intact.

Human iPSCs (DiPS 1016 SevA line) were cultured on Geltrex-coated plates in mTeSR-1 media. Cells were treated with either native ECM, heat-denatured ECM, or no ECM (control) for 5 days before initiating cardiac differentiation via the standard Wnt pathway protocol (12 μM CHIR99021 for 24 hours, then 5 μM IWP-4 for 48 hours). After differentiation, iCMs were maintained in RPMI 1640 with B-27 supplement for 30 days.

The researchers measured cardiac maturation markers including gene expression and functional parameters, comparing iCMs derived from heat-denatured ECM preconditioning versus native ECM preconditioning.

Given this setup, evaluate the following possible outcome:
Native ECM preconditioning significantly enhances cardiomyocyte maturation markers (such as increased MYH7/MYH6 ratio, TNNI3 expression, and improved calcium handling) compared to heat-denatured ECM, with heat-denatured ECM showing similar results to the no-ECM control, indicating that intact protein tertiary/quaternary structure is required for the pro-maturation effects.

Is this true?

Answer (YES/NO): NO